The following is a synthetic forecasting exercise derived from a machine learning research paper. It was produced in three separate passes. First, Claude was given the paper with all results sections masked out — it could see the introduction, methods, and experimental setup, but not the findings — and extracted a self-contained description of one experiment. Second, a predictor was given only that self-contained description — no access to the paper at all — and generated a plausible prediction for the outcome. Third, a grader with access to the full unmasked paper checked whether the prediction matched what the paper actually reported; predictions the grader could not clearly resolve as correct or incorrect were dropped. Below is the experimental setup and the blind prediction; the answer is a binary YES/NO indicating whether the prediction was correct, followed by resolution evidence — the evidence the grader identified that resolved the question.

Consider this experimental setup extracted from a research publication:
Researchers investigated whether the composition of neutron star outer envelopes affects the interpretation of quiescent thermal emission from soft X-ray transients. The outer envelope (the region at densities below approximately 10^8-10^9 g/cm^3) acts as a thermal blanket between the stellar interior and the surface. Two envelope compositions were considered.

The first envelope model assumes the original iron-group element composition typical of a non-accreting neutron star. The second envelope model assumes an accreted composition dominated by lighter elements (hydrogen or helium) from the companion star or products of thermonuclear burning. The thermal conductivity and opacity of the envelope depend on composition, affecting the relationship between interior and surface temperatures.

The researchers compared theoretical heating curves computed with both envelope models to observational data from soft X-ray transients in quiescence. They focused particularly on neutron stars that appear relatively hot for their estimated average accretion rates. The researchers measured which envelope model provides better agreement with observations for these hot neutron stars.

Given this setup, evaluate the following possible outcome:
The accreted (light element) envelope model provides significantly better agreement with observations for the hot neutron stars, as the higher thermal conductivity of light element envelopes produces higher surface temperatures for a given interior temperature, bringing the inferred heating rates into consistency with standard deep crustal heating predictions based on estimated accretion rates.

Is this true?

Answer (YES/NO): YES